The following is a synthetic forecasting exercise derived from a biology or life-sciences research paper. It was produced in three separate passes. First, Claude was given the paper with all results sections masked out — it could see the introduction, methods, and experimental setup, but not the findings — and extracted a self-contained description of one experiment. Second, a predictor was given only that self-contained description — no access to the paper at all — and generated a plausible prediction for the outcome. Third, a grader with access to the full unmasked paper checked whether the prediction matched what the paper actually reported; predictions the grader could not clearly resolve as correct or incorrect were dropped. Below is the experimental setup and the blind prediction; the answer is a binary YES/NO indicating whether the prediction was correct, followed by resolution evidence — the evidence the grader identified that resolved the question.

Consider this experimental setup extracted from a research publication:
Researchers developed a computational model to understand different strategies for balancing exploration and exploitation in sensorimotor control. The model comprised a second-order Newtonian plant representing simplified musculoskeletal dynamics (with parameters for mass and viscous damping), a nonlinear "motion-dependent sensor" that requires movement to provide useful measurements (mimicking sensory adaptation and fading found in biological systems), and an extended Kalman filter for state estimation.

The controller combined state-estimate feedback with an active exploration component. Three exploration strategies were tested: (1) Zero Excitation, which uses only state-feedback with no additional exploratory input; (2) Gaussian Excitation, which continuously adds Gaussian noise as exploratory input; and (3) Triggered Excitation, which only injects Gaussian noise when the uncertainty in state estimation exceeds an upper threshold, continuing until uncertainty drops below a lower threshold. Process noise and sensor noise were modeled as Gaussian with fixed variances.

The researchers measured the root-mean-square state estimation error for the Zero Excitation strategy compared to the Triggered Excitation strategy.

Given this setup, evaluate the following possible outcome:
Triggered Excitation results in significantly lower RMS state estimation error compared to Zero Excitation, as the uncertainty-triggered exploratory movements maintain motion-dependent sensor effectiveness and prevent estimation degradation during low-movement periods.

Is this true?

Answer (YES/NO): YES